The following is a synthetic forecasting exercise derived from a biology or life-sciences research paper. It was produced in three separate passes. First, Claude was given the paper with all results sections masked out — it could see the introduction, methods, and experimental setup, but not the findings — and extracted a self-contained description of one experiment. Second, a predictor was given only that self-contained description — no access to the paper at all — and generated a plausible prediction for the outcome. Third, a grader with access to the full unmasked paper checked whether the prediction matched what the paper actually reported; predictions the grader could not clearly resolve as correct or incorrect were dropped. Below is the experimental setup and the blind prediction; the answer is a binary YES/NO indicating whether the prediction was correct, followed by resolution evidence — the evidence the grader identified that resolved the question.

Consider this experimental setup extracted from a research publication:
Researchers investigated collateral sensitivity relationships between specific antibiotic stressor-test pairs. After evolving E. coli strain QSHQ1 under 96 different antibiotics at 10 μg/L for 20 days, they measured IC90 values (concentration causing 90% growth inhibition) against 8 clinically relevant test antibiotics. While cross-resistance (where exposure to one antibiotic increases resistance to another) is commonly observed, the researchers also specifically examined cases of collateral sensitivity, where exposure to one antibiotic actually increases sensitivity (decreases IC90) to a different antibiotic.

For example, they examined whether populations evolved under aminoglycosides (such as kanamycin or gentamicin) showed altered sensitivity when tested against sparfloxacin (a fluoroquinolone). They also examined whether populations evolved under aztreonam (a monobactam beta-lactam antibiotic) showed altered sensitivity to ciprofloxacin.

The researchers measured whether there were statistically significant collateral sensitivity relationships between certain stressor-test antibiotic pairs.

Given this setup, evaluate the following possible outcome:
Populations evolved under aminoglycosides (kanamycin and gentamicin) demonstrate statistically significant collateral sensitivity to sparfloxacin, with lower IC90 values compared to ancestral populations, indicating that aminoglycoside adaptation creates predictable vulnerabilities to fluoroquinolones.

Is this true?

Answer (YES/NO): YES